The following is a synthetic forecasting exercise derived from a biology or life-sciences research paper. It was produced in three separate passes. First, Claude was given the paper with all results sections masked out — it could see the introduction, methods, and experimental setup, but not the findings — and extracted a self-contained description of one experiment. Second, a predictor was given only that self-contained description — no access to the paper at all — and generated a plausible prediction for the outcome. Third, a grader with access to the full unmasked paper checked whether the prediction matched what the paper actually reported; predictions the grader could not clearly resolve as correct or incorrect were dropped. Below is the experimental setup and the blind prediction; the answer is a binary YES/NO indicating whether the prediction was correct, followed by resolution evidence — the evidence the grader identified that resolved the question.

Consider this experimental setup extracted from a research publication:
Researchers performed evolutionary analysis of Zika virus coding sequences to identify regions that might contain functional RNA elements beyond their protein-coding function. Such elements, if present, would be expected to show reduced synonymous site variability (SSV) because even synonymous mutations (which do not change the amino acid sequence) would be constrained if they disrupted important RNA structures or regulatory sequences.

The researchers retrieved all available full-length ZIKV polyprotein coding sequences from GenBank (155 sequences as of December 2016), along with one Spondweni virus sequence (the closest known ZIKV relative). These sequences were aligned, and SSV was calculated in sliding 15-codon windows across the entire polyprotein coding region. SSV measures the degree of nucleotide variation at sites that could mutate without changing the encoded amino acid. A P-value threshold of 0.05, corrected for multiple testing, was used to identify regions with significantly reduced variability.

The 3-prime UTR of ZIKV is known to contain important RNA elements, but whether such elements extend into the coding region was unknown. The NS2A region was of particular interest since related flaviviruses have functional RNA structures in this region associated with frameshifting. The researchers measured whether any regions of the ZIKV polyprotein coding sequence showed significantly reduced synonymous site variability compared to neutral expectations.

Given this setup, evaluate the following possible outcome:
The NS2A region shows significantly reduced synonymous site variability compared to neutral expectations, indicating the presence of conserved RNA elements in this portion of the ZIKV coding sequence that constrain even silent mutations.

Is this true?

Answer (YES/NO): NO